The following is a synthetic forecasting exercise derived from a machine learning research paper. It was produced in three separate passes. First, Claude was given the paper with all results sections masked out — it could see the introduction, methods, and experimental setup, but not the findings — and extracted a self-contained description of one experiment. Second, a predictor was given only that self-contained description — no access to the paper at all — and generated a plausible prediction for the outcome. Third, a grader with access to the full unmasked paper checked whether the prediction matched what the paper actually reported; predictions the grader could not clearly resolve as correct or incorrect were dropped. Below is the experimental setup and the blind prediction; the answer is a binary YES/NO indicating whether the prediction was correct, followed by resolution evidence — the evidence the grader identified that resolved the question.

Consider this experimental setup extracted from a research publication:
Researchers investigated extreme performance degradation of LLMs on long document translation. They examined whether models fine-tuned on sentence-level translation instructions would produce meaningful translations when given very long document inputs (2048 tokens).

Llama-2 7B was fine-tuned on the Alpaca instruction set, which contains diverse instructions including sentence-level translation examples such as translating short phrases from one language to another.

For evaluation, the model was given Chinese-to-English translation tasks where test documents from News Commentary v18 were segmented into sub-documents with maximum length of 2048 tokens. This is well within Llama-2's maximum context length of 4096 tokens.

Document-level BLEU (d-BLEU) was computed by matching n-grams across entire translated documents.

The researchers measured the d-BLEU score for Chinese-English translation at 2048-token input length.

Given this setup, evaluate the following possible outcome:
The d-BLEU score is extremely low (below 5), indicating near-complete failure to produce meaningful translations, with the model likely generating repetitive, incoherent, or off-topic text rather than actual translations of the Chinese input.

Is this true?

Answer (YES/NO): YES